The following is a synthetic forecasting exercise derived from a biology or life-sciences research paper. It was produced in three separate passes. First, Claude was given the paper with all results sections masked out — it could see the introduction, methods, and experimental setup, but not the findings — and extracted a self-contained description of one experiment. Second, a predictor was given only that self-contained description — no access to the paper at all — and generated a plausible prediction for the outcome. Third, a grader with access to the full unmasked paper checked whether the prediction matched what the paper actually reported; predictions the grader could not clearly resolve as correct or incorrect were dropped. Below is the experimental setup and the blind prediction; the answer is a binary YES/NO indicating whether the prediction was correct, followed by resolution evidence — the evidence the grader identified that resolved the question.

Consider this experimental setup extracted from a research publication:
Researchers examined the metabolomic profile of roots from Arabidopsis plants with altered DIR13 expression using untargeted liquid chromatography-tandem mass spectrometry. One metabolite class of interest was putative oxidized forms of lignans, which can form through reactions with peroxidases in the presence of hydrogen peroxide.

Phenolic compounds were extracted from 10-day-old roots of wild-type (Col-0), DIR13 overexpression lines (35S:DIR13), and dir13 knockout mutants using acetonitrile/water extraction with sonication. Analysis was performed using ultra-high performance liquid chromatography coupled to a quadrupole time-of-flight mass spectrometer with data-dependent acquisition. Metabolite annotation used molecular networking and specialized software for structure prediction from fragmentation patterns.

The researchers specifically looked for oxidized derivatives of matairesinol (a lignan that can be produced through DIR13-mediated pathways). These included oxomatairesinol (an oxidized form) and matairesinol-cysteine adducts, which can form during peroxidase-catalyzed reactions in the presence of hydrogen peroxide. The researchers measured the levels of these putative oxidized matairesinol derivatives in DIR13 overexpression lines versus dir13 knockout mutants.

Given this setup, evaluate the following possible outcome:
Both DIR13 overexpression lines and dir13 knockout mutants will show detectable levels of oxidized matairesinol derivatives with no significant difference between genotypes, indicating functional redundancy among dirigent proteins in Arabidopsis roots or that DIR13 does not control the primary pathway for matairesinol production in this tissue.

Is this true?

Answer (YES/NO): NO